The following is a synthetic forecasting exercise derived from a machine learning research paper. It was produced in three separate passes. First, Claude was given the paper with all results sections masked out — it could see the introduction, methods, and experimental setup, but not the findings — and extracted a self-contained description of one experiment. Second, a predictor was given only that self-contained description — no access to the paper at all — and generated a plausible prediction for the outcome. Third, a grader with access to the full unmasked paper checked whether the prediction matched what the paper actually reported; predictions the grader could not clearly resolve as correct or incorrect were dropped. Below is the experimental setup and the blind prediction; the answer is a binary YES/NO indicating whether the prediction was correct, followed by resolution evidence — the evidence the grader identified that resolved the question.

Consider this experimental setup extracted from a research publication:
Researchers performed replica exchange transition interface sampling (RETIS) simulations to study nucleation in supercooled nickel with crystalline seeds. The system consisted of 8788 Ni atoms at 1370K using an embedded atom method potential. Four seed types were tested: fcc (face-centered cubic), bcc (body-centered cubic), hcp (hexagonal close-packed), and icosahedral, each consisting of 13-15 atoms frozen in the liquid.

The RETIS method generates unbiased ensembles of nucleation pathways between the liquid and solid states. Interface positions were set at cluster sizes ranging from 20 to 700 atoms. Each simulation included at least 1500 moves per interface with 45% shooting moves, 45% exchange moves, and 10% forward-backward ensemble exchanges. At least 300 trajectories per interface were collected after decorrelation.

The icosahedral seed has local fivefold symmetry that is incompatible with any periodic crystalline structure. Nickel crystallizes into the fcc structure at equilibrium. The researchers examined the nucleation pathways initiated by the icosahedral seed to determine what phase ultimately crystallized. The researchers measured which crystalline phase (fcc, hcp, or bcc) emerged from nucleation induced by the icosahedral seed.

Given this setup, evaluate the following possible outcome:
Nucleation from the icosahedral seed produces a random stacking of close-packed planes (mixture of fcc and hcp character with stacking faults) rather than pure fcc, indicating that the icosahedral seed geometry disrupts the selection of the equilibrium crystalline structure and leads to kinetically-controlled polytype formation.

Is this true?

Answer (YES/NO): NO